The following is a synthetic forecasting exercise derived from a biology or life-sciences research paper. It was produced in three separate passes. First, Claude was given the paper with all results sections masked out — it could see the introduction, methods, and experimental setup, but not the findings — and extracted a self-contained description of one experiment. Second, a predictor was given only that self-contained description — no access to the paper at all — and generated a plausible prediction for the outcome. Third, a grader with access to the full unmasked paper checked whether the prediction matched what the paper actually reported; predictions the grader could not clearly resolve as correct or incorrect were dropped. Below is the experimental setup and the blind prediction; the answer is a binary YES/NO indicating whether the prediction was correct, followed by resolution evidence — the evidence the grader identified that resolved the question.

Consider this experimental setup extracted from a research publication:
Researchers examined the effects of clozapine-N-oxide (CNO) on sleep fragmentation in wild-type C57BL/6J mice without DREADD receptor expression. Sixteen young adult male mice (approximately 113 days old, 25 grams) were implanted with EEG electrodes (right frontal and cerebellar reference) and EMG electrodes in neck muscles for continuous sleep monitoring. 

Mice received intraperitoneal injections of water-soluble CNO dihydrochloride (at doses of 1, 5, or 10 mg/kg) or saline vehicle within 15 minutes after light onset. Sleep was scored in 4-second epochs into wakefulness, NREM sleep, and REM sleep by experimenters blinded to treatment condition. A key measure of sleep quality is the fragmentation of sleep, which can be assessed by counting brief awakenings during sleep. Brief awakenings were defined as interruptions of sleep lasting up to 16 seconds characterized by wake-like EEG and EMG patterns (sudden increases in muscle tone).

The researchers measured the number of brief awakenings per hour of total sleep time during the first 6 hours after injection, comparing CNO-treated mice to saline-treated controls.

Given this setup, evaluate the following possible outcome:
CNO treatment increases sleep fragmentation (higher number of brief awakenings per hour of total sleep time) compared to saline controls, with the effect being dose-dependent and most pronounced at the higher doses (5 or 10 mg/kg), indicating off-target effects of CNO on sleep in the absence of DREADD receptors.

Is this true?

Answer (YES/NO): NO